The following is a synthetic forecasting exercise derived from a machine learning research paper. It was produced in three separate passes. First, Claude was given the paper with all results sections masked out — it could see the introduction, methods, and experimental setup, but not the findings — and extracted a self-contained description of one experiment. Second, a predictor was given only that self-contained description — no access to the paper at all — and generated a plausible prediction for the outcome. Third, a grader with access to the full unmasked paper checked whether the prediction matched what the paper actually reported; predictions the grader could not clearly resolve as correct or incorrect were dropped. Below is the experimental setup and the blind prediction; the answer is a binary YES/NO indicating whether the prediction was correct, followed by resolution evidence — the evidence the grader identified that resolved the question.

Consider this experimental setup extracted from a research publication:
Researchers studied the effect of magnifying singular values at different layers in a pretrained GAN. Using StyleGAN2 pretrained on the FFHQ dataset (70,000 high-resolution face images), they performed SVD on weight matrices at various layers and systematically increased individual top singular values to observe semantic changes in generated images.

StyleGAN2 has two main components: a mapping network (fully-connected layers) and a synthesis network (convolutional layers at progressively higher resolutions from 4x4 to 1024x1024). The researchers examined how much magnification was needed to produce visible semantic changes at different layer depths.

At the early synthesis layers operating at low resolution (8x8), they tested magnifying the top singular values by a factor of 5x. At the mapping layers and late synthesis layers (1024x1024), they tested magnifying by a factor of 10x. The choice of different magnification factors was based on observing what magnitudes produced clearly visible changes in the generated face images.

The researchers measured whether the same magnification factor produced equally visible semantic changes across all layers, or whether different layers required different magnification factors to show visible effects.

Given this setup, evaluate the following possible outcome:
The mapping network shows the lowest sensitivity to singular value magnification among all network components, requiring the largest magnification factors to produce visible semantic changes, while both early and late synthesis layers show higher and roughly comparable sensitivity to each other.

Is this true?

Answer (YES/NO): NO